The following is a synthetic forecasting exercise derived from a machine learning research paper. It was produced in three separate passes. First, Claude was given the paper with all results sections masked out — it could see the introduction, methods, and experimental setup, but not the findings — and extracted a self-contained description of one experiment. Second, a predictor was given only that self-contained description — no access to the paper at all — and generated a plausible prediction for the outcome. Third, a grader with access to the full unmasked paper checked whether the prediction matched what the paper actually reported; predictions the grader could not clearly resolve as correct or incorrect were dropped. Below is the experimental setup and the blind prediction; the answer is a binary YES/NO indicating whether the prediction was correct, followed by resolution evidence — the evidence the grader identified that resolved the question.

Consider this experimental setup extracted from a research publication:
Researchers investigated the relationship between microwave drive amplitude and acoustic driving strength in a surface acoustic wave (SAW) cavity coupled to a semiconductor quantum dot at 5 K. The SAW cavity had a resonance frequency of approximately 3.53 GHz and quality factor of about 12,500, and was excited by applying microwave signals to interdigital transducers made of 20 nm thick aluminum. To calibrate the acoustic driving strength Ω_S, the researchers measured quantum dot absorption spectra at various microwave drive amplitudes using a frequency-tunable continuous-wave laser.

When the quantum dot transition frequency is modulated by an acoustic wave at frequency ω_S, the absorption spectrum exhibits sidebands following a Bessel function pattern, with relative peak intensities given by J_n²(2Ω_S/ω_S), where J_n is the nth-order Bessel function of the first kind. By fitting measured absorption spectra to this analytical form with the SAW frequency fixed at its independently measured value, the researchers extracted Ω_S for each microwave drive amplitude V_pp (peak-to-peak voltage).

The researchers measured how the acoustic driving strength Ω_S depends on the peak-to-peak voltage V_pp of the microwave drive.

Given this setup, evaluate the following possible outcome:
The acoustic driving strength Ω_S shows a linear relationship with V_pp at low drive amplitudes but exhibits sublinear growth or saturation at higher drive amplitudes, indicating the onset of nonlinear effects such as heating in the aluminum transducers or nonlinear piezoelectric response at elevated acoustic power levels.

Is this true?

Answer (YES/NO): NO